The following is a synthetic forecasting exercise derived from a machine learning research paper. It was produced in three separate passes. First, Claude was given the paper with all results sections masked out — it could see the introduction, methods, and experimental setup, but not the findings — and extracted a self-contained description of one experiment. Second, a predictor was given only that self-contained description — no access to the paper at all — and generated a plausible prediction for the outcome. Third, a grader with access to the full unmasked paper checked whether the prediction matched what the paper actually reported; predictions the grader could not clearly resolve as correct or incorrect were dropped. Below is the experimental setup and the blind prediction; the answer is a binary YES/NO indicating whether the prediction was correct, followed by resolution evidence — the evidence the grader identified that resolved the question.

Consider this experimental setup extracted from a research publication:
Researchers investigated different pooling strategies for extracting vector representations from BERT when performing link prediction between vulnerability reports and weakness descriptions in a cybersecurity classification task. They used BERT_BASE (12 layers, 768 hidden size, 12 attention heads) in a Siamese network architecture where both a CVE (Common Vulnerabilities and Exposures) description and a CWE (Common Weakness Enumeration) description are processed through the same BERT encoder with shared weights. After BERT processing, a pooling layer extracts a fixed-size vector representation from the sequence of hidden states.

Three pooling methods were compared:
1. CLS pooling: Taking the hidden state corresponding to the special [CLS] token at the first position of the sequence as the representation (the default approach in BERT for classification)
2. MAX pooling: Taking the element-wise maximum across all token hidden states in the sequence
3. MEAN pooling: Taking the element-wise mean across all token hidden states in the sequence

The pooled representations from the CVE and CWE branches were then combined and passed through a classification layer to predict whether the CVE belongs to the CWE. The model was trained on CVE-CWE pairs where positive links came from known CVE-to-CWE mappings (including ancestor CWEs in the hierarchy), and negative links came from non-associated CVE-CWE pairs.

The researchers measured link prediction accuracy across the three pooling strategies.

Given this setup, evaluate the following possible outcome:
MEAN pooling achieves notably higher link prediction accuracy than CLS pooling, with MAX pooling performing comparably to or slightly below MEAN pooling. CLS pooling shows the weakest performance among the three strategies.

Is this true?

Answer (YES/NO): NO